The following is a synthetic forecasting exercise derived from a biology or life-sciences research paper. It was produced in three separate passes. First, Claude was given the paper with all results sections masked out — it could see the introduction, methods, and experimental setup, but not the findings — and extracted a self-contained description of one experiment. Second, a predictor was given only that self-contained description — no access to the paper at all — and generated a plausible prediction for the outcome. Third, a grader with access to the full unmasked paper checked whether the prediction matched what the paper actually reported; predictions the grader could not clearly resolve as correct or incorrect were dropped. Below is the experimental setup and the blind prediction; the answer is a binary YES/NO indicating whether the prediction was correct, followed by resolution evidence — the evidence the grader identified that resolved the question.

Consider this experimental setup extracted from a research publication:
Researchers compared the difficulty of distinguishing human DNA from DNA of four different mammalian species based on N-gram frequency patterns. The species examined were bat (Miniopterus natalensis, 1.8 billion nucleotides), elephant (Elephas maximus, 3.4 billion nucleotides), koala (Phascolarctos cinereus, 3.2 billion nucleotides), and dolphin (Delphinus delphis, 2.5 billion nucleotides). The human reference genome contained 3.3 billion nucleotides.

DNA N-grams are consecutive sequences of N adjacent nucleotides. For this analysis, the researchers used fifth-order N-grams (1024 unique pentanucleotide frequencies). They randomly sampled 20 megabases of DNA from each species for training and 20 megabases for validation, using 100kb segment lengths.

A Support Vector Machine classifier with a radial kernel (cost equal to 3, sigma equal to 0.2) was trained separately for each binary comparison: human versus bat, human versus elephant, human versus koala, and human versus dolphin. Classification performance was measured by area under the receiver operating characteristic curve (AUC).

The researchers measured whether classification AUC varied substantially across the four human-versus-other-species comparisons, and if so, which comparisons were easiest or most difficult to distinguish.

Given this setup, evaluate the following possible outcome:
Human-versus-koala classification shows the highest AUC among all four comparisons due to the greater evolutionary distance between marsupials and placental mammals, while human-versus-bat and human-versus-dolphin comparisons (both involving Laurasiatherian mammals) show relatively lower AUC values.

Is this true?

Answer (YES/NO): NO